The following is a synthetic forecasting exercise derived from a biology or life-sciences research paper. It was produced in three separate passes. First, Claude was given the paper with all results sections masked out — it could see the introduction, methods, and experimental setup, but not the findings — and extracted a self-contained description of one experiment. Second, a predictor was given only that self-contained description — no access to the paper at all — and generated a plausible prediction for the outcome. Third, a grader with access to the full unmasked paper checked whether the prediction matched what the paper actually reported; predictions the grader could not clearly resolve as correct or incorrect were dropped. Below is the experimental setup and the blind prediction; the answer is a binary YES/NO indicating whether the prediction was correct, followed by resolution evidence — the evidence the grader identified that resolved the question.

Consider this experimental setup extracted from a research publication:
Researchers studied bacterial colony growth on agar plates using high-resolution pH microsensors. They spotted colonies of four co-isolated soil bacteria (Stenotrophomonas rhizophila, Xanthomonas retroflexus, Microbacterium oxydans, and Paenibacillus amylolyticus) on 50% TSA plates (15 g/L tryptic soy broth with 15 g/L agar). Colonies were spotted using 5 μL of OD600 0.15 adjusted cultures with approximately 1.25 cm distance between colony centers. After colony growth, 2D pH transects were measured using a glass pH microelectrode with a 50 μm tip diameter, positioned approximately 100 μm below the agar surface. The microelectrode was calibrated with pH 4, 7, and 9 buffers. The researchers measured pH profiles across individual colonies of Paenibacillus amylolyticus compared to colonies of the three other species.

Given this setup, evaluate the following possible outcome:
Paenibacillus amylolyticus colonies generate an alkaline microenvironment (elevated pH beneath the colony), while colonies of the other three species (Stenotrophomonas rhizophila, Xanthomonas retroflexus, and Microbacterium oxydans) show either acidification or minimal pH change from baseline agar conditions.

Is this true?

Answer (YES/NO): NO